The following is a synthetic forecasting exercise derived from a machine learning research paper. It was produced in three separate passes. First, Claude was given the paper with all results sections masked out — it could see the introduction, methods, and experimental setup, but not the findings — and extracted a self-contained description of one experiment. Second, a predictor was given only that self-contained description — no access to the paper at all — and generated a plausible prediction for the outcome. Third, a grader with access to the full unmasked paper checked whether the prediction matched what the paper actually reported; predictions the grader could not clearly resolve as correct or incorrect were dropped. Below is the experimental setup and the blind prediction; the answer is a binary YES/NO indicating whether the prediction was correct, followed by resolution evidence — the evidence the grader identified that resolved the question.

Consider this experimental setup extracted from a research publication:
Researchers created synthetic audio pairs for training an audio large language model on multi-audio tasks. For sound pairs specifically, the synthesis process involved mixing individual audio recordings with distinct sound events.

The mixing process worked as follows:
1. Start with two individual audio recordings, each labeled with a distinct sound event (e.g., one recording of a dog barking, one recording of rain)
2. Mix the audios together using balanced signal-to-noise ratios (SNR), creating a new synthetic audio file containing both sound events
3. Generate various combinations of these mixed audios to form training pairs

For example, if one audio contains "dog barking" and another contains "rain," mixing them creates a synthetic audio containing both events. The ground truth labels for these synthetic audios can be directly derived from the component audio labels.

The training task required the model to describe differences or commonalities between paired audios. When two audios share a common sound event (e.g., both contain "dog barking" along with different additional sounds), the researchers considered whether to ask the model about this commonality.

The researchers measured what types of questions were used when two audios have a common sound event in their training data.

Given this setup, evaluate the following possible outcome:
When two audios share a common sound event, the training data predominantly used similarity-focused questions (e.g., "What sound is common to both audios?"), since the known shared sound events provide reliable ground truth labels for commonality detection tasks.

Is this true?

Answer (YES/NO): NO